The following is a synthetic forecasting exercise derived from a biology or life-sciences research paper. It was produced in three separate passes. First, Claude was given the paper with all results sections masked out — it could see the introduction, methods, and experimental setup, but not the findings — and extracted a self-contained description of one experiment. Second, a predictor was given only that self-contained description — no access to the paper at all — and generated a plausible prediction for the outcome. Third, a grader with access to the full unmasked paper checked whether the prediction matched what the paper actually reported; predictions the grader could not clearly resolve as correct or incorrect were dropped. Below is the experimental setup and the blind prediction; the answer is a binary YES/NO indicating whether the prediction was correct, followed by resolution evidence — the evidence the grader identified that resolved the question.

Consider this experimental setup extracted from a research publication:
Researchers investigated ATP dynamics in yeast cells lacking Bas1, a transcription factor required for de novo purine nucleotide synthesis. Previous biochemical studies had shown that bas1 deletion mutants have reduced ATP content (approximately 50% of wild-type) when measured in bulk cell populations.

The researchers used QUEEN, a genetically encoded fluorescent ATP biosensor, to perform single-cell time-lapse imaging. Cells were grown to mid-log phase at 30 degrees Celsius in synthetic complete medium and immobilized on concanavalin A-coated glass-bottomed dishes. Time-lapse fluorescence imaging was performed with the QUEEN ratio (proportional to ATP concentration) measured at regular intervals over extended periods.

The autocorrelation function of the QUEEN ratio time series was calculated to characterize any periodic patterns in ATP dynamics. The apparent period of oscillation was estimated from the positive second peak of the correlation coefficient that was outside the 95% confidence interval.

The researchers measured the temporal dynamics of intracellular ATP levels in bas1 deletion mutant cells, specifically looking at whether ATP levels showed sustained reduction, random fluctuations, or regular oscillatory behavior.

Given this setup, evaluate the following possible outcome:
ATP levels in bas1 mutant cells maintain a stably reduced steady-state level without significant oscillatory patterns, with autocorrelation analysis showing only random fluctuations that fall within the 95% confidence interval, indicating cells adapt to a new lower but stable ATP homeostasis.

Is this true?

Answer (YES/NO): NO